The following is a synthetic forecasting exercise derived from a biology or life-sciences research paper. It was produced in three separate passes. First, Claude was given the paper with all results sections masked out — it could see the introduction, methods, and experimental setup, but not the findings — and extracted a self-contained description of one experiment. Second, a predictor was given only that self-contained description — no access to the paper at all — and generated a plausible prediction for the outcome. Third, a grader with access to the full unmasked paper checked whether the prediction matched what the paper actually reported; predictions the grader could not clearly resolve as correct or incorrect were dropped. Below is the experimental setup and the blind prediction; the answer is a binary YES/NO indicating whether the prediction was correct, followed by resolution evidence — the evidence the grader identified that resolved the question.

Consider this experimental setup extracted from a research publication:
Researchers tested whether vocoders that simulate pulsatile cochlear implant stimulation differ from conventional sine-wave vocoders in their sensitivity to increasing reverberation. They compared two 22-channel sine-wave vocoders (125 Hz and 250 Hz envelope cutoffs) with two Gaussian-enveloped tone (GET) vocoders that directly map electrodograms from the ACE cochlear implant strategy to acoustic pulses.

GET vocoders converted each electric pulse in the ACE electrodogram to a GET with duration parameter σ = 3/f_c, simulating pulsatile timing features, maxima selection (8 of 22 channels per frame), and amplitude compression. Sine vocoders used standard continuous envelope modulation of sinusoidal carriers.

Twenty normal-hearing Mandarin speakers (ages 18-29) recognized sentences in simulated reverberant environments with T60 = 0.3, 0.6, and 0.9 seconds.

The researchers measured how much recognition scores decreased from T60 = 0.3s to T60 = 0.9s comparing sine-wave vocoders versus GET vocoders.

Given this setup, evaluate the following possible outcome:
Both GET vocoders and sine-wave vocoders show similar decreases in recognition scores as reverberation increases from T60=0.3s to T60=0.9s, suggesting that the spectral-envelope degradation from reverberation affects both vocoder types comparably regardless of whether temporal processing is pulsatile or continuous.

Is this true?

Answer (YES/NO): NO